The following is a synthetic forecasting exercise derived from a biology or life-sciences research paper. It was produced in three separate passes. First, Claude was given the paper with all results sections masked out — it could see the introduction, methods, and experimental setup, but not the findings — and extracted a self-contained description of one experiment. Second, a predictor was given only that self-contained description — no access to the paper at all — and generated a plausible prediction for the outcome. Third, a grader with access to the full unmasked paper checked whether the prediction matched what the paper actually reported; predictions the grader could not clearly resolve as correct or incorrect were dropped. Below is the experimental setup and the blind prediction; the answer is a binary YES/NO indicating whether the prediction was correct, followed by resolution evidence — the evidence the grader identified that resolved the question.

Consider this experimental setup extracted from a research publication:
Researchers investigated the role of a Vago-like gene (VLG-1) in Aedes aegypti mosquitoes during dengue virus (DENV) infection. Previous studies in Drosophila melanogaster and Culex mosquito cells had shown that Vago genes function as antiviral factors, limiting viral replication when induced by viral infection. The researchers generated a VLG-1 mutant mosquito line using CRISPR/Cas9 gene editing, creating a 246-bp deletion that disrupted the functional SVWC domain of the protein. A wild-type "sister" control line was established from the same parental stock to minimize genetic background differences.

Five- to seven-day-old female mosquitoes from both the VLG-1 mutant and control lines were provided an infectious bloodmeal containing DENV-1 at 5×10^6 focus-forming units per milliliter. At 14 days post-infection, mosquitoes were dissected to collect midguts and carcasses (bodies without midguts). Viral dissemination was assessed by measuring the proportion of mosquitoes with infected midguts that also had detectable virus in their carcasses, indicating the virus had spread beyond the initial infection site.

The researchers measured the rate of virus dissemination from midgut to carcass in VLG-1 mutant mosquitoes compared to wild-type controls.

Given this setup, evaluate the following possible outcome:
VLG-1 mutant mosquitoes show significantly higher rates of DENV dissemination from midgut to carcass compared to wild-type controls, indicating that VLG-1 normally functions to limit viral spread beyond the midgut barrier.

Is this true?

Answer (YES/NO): NO